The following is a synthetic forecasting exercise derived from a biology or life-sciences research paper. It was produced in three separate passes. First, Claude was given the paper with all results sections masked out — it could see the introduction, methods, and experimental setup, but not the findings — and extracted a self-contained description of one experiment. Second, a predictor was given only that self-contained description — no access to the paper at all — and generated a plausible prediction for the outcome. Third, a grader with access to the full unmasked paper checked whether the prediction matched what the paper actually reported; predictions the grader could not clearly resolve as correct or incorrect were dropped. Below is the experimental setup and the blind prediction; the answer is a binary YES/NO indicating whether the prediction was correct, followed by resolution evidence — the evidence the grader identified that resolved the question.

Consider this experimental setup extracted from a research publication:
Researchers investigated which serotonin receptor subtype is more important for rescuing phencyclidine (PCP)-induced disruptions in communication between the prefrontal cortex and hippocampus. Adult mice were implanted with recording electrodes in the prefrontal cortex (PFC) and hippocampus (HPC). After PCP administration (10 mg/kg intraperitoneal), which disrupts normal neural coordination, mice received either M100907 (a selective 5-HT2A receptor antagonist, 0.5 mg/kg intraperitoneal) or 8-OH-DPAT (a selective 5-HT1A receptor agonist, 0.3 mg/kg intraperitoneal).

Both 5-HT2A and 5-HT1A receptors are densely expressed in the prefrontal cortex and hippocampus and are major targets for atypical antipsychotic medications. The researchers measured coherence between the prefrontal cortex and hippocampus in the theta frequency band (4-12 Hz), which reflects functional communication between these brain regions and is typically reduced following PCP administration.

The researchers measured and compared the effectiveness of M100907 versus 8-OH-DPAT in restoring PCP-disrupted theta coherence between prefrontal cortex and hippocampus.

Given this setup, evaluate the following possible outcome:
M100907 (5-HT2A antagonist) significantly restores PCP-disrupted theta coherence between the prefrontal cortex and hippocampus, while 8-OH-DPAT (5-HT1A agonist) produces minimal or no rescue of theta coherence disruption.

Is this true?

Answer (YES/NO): NO